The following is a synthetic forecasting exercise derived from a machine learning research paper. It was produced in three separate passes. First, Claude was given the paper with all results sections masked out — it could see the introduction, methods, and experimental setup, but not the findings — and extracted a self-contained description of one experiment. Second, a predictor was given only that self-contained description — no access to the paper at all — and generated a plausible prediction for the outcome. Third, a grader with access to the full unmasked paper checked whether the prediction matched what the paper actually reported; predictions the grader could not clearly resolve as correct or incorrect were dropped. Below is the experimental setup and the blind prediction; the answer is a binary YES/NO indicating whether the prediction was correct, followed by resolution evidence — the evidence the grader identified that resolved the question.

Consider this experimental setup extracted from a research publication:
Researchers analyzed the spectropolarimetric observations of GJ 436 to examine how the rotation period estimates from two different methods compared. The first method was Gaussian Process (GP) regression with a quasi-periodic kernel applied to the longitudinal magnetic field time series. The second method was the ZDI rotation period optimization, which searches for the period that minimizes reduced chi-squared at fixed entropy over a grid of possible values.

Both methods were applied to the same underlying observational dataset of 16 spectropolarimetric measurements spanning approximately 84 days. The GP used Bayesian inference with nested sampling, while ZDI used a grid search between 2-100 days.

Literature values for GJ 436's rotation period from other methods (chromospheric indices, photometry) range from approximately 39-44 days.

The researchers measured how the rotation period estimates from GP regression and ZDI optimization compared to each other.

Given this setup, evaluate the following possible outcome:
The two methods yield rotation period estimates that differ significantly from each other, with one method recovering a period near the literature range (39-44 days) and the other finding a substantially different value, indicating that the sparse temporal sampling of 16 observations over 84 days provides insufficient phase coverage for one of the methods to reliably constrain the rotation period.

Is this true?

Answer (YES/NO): NO